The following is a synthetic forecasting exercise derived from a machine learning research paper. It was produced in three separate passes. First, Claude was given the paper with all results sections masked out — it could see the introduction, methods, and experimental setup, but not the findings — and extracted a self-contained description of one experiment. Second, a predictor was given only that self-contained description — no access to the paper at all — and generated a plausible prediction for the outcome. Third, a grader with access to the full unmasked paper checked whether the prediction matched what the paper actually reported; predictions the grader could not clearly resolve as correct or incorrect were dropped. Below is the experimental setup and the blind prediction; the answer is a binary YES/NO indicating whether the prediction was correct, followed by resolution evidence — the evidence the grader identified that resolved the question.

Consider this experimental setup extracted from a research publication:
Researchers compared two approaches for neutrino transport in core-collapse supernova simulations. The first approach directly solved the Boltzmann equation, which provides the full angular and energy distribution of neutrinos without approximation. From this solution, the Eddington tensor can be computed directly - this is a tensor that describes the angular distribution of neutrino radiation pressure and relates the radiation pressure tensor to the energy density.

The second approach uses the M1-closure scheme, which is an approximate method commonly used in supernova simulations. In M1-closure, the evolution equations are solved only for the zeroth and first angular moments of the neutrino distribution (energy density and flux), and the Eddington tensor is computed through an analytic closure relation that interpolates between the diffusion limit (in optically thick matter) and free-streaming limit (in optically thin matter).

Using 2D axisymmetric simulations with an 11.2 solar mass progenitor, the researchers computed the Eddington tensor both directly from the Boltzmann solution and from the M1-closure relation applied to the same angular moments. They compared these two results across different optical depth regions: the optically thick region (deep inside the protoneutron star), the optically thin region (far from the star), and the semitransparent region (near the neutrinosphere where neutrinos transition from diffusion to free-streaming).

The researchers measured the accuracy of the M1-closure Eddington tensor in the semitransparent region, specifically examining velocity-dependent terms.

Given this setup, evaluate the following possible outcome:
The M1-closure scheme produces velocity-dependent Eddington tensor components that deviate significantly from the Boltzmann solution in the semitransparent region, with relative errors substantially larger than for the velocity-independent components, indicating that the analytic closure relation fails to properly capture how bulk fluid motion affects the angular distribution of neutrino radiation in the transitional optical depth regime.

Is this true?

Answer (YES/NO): NO